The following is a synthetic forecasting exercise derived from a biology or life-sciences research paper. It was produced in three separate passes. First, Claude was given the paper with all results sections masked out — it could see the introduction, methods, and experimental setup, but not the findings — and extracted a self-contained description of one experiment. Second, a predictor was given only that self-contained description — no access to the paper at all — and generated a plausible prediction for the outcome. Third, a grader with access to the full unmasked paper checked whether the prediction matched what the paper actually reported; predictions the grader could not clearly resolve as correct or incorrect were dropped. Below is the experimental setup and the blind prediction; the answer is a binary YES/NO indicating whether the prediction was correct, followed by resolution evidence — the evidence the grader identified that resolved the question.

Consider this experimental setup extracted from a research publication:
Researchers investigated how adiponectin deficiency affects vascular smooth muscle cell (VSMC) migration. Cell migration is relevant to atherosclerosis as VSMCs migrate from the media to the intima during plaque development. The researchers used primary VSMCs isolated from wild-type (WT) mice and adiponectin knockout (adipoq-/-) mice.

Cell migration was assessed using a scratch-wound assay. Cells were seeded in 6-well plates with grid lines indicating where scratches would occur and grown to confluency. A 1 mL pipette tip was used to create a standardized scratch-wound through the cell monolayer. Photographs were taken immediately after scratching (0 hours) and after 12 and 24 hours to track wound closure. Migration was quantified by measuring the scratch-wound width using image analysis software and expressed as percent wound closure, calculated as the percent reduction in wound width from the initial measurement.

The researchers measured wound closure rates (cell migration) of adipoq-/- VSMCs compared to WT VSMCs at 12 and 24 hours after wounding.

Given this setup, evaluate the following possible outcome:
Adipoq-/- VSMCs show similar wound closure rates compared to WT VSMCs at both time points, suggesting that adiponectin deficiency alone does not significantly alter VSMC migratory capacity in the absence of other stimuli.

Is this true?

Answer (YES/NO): NO